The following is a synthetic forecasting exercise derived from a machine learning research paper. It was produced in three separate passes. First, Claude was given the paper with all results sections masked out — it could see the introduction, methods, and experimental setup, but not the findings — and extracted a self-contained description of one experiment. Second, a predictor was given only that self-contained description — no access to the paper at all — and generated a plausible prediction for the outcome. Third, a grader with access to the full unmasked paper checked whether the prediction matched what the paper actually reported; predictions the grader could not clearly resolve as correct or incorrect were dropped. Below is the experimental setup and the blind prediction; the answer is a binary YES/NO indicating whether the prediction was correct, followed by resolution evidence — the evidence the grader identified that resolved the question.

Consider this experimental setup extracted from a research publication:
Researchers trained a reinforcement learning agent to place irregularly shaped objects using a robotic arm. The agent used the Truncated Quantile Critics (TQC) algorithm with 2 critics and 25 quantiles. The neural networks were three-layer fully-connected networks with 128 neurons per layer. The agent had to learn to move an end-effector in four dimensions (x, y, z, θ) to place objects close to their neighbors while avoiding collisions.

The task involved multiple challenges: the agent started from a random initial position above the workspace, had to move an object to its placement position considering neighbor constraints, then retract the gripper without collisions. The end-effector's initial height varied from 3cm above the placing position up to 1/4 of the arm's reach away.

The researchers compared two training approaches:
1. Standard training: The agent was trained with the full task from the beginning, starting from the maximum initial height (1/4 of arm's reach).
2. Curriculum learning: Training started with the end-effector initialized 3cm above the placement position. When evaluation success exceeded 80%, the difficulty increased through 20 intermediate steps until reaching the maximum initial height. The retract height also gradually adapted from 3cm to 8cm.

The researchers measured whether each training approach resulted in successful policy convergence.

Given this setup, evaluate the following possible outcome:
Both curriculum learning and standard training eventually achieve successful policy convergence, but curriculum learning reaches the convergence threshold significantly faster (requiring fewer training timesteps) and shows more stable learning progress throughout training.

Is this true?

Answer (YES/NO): NO